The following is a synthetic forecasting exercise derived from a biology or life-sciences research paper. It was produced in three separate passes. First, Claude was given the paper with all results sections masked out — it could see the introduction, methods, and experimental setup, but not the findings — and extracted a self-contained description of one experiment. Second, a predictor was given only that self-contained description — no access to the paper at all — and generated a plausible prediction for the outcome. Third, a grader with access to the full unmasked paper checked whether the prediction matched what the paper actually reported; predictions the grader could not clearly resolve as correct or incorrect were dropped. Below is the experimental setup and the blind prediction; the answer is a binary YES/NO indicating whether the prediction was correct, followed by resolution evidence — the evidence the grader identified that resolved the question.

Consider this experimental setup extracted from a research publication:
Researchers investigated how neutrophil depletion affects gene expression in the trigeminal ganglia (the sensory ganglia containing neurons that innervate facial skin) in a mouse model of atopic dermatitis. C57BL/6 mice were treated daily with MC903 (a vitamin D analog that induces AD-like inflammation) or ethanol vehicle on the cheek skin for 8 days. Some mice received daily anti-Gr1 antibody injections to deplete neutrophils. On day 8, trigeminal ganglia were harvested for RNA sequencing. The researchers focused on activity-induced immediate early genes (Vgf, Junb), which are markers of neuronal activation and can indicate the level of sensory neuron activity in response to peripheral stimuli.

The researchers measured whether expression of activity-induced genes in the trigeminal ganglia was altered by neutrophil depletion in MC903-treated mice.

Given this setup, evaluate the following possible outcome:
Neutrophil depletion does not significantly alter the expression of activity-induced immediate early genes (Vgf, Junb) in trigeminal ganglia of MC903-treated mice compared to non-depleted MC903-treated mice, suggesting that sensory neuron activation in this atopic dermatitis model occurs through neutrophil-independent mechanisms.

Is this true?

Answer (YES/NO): NO